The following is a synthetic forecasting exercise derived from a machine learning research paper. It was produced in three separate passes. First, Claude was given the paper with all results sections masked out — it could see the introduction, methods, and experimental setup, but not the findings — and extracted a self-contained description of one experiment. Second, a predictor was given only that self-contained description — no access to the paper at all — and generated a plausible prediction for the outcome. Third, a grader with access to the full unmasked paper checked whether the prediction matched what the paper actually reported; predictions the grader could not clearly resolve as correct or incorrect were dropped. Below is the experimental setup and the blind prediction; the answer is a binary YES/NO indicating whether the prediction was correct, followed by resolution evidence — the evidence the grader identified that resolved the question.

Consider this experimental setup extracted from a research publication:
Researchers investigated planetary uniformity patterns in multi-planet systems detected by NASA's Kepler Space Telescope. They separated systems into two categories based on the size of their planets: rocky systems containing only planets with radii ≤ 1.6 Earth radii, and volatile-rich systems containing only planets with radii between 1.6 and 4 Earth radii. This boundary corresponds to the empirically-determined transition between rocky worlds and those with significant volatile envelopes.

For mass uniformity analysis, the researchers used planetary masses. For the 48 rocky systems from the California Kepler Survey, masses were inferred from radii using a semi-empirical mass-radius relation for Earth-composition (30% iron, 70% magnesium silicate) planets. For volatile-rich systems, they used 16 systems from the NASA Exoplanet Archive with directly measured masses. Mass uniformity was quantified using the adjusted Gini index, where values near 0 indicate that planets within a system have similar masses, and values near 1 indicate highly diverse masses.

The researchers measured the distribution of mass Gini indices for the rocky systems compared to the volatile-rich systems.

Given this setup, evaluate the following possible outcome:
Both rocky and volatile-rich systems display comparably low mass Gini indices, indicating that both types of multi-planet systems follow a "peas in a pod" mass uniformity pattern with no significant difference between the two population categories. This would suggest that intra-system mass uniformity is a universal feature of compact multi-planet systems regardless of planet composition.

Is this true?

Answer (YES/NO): NO